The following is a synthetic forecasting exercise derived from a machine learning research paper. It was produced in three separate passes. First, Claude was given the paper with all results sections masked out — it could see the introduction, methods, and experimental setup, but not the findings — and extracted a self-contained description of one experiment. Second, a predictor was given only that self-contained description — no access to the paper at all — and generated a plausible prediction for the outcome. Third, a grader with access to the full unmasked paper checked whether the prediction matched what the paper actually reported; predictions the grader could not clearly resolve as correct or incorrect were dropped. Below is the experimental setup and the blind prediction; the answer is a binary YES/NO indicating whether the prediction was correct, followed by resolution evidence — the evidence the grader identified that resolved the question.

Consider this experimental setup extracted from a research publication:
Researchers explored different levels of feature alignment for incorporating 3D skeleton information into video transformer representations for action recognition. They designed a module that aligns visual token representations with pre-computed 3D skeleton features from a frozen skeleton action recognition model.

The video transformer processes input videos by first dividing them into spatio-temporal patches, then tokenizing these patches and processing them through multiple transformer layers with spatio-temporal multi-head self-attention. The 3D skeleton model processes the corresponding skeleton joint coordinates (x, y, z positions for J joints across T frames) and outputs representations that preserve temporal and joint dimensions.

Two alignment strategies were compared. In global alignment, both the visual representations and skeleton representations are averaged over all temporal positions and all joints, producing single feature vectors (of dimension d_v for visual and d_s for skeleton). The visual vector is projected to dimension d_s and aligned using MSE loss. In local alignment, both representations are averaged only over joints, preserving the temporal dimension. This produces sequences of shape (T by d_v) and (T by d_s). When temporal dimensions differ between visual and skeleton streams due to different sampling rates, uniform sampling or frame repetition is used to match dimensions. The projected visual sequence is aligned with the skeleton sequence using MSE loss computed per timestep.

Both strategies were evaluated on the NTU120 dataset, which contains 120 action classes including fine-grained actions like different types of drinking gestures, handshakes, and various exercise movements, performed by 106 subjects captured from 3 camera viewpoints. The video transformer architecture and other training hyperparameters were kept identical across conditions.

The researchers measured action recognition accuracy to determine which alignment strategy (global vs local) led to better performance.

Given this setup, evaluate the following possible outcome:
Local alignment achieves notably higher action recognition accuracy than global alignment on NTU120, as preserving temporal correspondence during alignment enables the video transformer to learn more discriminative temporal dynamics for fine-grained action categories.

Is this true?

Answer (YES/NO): NO